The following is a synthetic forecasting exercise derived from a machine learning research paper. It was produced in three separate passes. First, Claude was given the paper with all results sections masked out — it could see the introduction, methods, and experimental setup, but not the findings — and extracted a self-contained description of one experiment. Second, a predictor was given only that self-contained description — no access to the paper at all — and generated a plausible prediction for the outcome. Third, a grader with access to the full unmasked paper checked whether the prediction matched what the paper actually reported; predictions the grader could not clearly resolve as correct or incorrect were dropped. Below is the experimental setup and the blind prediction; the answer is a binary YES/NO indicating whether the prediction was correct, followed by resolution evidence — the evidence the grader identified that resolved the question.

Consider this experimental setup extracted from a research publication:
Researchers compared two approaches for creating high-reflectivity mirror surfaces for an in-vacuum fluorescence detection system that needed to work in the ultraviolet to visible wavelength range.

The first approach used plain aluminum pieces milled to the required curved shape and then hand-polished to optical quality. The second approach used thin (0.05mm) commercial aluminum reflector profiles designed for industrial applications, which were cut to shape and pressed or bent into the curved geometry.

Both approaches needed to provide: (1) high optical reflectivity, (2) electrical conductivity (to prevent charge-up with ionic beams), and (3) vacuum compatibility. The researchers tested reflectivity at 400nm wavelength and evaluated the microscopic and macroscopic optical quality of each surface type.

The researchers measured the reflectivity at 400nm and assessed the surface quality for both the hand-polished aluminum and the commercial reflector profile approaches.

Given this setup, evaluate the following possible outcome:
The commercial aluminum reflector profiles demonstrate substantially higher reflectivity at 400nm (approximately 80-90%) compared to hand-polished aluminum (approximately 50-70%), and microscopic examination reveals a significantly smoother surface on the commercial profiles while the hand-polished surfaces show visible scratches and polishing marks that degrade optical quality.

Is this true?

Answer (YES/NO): NO